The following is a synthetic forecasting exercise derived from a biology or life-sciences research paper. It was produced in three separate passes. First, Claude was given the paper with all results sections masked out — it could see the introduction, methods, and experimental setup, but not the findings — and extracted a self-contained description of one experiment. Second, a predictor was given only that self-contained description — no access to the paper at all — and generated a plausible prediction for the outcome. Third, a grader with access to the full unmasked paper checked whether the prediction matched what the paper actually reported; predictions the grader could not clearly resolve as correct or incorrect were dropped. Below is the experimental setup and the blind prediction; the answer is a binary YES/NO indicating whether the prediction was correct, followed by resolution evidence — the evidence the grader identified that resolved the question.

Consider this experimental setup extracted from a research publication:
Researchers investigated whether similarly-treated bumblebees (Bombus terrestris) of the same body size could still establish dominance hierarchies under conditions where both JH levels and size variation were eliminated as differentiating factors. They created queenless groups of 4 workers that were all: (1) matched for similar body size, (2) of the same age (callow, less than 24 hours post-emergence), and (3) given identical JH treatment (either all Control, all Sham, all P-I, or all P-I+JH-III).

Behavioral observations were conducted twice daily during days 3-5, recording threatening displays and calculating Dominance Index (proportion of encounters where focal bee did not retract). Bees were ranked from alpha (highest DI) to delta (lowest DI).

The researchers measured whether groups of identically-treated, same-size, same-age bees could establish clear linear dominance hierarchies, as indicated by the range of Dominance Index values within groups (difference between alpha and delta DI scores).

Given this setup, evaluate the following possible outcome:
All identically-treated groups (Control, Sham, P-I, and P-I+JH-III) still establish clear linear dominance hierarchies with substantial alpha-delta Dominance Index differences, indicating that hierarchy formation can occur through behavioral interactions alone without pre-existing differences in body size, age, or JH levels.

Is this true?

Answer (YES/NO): NO